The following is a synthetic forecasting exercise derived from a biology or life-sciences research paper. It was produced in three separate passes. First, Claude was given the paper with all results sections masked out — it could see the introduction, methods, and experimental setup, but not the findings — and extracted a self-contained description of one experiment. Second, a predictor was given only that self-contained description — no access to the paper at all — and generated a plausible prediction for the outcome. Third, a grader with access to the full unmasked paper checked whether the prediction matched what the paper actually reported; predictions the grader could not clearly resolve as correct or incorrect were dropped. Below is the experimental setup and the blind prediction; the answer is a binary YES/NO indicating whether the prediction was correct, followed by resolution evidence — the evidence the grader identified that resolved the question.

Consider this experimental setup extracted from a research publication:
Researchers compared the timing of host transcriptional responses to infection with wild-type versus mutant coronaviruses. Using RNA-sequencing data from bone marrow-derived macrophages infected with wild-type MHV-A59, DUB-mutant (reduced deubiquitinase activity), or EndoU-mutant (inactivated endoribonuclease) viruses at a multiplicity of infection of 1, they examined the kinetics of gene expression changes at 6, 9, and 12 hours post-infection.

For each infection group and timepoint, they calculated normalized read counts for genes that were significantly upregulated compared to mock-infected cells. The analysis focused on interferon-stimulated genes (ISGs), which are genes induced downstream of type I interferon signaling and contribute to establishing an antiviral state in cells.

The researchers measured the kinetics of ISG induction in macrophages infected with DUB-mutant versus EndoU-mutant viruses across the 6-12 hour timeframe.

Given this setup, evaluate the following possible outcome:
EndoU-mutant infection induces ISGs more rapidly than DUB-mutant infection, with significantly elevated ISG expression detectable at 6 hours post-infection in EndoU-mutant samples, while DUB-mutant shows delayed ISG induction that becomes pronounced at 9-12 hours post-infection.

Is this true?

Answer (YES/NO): NO